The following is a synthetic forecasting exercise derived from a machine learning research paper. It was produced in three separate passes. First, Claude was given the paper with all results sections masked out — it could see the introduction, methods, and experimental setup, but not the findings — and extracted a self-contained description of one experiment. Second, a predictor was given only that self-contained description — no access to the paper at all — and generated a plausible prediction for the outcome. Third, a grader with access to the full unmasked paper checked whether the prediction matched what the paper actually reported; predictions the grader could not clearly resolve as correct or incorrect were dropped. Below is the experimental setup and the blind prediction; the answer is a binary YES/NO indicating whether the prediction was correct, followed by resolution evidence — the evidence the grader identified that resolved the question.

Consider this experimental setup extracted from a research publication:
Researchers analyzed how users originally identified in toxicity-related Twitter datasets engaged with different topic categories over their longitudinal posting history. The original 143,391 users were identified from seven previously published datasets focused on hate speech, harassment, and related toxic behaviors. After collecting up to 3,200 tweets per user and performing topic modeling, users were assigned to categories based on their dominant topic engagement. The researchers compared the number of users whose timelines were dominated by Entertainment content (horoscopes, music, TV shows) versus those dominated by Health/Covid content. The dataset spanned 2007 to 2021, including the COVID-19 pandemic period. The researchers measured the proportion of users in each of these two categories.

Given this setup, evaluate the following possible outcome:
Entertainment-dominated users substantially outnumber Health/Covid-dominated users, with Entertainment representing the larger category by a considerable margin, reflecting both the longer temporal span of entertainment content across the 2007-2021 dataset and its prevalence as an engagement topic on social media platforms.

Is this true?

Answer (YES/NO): YES